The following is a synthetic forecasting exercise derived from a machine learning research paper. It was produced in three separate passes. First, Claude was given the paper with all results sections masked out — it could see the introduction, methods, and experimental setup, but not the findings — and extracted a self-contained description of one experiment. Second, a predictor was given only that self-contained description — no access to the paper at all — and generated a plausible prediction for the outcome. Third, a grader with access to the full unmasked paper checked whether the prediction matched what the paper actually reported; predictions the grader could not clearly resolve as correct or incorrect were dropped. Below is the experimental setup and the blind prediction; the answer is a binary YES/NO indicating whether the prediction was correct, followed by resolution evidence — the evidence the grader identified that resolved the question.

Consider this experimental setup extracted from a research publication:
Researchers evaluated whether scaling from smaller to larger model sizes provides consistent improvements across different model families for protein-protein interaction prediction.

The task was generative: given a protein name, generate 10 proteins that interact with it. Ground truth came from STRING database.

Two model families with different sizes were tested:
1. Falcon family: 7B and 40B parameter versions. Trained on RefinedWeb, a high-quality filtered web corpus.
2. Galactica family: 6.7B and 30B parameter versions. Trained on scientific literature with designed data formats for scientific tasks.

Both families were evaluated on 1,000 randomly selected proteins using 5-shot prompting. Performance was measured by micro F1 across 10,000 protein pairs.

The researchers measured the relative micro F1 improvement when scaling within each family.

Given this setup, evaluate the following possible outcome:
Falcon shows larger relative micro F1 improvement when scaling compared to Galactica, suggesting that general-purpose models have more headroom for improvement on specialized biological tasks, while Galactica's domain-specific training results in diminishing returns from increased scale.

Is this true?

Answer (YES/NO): NO